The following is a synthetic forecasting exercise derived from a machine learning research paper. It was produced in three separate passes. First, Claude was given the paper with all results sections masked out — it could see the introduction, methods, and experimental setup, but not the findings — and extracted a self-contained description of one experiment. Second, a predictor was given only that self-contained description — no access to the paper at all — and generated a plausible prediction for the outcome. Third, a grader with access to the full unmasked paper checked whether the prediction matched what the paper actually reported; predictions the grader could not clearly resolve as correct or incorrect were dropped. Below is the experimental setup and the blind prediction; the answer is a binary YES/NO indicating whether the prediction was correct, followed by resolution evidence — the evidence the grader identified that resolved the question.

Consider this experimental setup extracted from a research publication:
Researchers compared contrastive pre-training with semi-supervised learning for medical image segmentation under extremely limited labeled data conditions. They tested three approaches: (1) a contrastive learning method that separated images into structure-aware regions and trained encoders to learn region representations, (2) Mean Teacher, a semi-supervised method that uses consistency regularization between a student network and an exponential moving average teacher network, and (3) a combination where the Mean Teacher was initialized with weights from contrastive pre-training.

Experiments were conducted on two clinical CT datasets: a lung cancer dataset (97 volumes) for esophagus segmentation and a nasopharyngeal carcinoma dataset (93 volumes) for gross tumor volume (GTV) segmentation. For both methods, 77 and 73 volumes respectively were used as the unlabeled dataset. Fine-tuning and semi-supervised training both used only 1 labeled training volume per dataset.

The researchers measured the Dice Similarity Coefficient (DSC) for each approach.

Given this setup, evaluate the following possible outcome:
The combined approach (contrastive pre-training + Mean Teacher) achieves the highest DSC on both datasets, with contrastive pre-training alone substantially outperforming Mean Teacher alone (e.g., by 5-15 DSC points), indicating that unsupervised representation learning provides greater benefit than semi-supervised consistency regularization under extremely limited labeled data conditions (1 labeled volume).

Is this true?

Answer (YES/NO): NO